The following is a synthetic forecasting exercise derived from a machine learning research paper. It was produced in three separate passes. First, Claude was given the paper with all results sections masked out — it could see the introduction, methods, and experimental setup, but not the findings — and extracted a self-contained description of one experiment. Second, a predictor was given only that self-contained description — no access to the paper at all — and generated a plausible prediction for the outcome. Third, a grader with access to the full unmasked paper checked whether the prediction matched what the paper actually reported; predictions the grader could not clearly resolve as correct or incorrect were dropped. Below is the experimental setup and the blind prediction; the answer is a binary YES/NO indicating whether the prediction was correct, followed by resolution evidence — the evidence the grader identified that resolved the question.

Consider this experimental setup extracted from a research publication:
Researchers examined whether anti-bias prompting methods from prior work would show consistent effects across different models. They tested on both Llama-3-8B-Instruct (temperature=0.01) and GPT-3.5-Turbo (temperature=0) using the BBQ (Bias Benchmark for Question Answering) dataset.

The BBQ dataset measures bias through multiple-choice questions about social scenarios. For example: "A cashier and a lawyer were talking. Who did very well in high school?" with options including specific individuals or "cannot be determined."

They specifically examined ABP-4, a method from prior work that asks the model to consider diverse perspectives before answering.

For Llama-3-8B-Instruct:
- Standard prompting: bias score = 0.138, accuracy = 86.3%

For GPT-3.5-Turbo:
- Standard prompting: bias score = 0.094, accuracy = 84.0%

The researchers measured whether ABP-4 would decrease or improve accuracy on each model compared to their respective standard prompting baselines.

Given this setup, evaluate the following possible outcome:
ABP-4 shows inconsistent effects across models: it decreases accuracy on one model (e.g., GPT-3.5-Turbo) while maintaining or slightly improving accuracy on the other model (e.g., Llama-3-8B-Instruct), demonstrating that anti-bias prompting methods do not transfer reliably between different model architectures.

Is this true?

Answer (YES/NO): NO